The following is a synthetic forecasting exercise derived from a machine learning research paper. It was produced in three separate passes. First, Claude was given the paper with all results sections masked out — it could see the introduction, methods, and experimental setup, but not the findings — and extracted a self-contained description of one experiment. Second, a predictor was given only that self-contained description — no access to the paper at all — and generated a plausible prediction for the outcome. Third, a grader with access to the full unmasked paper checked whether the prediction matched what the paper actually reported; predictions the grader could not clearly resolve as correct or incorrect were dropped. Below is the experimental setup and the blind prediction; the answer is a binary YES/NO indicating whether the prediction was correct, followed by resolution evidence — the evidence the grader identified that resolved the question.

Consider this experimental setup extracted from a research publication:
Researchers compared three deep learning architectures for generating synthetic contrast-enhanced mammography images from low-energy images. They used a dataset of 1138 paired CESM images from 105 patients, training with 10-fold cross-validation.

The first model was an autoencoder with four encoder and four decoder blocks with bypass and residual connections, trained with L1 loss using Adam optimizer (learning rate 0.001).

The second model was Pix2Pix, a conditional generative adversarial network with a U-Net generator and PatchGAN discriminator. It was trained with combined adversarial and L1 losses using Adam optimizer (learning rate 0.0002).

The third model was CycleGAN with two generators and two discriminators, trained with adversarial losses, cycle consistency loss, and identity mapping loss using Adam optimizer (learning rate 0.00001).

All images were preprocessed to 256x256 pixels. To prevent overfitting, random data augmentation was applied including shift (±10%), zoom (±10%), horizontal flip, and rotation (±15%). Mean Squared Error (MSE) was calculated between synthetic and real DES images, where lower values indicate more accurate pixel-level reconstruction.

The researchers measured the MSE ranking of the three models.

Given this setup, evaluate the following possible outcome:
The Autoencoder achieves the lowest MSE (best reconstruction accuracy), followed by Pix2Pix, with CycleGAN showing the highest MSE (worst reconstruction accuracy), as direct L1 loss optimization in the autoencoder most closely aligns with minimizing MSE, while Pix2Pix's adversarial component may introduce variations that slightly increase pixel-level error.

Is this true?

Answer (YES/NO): NO